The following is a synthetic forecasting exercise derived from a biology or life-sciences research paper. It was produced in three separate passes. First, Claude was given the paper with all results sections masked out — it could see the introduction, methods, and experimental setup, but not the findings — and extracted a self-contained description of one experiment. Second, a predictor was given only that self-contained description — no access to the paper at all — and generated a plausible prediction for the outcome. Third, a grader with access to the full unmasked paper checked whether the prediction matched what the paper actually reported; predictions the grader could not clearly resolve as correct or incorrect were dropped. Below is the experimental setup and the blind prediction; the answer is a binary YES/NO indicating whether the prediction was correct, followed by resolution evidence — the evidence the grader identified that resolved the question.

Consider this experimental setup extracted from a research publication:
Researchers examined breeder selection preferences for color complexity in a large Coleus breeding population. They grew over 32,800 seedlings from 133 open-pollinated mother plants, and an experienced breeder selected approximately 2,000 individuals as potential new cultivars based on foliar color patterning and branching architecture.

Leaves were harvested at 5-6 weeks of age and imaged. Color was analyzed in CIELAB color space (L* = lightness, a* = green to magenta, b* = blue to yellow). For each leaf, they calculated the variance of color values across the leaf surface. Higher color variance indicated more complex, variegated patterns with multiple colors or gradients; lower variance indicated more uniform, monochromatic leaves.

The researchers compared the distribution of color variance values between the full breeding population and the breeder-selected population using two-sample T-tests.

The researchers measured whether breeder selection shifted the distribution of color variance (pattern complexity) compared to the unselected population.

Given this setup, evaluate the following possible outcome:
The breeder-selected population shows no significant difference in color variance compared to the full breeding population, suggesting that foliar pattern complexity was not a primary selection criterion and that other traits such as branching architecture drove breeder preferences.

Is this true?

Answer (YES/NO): NO